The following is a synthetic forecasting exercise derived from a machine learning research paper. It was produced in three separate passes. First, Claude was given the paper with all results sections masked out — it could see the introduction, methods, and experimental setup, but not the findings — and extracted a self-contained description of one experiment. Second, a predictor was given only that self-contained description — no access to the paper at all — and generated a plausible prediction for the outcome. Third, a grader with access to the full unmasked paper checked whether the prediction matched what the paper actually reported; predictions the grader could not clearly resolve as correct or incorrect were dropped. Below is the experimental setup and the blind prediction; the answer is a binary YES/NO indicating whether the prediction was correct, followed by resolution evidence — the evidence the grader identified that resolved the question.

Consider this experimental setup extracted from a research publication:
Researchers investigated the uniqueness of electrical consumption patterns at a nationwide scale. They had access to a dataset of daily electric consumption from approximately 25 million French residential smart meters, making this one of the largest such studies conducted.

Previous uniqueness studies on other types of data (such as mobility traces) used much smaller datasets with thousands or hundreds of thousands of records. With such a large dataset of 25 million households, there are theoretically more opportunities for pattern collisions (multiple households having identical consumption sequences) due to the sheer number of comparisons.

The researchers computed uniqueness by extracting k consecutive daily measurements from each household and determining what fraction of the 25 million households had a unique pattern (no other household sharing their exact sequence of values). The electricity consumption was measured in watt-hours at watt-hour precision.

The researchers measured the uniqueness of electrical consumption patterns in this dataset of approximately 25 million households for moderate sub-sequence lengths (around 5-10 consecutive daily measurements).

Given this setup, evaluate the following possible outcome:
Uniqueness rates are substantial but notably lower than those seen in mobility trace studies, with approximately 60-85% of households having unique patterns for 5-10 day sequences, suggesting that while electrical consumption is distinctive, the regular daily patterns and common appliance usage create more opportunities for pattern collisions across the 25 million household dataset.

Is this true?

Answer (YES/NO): NO